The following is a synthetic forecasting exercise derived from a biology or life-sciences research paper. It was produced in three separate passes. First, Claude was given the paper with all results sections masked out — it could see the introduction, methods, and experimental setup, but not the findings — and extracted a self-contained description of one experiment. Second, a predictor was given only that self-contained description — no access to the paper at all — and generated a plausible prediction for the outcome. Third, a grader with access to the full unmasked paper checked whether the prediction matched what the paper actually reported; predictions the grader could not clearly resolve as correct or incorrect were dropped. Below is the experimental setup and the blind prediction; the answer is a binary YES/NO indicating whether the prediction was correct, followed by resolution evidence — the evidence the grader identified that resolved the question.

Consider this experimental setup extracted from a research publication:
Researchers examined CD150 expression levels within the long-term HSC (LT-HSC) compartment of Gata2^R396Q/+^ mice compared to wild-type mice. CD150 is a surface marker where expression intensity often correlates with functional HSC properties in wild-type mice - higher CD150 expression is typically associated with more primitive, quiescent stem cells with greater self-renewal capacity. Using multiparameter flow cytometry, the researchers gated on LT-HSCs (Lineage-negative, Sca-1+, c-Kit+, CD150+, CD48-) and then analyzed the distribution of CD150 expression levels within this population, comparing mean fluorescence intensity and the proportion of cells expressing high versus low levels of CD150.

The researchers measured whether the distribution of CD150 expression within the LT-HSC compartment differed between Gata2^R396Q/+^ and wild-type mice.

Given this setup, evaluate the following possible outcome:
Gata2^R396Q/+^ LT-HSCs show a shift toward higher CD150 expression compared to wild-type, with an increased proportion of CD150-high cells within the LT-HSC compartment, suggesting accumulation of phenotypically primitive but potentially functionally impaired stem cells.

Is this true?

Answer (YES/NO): YES